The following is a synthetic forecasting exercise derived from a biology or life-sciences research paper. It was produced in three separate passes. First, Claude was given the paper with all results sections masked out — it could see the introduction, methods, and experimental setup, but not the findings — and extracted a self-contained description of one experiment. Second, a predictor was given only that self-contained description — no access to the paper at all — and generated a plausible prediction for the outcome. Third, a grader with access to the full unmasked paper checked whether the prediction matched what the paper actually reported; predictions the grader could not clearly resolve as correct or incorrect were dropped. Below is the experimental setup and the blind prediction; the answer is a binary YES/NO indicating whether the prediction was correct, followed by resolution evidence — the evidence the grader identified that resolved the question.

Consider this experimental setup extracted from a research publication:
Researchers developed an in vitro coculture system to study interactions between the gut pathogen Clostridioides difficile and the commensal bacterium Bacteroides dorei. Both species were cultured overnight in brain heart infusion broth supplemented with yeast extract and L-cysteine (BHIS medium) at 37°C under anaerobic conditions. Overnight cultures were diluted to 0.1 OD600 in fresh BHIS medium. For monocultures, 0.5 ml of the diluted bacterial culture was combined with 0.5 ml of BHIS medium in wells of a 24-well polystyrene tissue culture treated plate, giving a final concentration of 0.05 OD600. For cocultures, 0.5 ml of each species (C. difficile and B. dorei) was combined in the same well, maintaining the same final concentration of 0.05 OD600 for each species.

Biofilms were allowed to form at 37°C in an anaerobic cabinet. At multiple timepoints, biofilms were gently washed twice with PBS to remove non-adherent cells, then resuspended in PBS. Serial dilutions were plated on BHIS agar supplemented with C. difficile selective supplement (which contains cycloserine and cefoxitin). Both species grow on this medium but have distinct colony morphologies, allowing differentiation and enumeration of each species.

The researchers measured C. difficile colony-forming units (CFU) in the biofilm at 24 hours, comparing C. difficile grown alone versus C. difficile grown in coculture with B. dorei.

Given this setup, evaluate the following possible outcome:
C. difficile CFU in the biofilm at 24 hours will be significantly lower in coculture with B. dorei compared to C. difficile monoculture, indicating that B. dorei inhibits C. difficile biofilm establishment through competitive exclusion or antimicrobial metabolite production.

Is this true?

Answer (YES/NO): YES